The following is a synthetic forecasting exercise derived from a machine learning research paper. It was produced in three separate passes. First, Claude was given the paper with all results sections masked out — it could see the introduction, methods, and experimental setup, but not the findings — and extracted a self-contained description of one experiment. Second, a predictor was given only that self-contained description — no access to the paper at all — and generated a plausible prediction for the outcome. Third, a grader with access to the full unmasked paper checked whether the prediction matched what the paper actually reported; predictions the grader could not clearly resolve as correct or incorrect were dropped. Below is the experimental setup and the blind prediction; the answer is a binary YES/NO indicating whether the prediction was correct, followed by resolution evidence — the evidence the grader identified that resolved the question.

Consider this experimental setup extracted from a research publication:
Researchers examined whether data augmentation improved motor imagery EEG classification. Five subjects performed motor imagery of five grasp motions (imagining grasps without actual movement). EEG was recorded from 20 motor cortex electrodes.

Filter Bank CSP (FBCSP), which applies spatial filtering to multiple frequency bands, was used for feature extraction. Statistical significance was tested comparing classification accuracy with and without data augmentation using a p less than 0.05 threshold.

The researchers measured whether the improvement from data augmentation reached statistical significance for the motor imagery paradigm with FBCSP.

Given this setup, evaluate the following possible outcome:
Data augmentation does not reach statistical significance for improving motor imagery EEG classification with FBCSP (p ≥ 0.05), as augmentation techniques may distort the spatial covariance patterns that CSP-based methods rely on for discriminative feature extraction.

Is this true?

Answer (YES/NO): YES